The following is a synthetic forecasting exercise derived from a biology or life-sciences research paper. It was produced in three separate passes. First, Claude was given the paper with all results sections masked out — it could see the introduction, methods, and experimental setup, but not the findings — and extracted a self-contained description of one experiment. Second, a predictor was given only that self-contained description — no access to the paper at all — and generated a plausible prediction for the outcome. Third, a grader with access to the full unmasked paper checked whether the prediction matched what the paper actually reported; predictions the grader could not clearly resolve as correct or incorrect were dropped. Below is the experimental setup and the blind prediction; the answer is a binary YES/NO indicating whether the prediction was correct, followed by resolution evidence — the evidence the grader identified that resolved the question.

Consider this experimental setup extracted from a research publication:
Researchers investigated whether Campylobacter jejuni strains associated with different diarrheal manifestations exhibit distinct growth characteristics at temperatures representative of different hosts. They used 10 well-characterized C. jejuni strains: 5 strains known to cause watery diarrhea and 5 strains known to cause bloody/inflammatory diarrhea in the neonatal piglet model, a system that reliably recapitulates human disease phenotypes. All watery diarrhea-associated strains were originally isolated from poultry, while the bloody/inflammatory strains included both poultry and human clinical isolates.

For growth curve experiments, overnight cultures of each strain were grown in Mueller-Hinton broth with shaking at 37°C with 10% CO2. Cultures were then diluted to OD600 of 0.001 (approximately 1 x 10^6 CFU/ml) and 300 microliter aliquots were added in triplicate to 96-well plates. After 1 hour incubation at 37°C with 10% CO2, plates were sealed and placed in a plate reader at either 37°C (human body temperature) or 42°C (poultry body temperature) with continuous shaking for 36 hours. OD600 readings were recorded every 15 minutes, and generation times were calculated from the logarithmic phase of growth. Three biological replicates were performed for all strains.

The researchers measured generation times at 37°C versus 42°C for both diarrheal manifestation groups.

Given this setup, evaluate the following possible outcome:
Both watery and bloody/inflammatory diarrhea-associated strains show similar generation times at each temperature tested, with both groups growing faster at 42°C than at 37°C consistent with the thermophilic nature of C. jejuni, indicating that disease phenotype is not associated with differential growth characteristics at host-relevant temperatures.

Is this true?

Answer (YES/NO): NO